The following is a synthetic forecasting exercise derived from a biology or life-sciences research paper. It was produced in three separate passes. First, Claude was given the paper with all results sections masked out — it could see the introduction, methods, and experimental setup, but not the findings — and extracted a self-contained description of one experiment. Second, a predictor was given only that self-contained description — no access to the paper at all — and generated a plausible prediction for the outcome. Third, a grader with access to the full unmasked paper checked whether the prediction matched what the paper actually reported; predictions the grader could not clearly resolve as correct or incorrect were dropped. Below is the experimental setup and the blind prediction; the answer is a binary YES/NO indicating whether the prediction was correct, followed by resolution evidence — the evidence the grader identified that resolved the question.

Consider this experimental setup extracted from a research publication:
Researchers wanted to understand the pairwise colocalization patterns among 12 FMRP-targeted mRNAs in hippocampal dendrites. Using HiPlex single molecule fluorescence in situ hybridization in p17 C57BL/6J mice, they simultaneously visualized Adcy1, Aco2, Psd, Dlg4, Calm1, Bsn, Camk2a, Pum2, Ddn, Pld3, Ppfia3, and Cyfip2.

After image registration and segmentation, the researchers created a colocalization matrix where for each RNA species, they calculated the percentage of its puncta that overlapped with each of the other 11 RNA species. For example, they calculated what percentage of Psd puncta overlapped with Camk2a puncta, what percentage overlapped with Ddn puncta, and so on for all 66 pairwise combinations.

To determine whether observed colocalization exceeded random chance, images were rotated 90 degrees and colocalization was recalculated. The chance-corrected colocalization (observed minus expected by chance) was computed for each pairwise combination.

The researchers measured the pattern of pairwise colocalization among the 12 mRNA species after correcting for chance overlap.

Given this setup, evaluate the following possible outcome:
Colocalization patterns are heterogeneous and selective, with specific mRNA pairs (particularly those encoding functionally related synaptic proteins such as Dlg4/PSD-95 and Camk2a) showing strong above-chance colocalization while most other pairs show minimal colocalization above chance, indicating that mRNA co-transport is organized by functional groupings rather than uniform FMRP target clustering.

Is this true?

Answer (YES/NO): NO